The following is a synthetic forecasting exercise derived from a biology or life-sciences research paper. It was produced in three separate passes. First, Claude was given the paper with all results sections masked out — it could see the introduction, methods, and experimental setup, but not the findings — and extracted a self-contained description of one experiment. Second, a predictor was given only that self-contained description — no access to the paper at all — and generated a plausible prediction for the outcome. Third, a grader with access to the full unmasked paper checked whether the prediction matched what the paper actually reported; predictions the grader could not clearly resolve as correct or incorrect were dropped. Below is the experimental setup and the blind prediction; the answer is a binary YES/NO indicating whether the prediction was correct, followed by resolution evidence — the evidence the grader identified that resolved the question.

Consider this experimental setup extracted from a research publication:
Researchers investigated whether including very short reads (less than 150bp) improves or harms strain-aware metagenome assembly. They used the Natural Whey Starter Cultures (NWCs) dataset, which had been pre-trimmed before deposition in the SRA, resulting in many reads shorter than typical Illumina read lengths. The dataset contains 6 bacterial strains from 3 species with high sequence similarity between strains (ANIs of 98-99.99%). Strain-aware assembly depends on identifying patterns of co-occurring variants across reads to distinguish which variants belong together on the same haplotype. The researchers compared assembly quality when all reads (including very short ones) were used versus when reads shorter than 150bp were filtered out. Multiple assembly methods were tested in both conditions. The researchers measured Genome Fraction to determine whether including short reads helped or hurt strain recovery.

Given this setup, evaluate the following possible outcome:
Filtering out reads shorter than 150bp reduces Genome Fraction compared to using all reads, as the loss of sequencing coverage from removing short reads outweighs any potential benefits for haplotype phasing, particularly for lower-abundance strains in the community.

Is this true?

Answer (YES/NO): NO